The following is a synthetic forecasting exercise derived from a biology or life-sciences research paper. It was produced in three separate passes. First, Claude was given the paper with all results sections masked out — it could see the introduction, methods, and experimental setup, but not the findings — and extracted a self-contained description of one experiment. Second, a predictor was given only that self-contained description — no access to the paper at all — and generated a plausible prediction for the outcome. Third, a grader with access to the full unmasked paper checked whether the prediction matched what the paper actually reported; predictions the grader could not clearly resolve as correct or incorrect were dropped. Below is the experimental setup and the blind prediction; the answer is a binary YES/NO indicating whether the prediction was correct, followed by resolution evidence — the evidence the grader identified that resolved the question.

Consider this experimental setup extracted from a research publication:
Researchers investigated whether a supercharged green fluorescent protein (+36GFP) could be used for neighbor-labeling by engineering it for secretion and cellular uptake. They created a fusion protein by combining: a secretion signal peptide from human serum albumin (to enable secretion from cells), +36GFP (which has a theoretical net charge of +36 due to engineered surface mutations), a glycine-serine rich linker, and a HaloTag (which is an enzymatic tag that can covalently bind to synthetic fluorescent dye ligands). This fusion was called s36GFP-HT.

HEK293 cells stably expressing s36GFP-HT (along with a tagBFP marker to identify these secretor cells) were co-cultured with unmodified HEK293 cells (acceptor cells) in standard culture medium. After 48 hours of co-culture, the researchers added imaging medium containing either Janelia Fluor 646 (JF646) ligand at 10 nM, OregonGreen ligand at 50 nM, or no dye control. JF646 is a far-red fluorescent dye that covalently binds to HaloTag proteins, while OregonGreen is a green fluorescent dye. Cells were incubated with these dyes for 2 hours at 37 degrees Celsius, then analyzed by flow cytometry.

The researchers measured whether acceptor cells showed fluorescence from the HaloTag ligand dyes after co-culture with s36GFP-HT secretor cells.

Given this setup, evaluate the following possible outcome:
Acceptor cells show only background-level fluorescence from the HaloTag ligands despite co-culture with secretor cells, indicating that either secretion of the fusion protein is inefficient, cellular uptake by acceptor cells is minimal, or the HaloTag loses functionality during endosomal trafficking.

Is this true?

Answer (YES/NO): NO